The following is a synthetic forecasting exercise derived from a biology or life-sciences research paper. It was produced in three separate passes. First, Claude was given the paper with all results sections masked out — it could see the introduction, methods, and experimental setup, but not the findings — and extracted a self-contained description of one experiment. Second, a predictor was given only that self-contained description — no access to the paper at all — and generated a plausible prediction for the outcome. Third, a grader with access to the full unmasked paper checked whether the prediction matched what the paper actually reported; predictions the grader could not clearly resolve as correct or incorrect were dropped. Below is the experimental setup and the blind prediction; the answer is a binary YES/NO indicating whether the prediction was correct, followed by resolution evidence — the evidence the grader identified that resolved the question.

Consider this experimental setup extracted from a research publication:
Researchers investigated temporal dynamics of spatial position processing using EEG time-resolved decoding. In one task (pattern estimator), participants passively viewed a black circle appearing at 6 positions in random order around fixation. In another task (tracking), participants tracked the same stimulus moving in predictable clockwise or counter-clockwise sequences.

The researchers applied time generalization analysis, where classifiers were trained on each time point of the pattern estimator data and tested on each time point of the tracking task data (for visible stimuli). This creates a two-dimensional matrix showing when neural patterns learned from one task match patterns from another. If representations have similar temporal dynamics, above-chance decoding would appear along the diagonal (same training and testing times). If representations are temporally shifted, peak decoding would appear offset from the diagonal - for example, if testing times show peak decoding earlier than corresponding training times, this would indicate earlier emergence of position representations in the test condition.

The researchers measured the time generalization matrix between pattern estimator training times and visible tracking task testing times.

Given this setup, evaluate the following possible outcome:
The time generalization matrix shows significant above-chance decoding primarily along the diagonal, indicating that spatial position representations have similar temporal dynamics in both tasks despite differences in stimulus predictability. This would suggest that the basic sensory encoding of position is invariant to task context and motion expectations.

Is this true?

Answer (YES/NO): YES